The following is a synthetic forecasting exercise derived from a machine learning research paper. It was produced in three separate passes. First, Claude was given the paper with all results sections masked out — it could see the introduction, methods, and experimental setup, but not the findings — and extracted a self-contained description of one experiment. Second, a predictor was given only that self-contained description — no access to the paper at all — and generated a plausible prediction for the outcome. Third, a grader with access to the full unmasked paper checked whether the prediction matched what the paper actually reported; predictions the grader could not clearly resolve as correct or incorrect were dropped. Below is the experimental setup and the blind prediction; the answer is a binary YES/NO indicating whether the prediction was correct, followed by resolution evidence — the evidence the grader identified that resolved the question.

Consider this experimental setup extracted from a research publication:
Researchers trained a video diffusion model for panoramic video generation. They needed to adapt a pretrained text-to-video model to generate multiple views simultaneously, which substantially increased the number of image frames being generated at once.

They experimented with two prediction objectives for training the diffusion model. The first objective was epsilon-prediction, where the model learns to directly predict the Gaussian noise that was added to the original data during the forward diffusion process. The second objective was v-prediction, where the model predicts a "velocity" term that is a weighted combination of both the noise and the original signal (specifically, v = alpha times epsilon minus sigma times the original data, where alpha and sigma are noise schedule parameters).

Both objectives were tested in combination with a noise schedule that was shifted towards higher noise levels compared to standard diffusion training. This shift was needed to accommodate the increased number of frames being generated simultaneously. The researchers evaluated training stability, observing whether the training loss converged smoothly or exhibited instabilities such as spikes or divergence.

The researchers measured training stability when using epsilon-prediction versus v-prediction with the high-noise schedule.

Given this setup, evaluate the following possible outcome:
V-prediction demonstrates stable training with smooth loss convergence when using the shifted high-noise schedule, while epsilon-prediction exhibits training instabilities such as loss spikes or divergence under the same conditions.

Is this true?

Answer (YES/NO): YES